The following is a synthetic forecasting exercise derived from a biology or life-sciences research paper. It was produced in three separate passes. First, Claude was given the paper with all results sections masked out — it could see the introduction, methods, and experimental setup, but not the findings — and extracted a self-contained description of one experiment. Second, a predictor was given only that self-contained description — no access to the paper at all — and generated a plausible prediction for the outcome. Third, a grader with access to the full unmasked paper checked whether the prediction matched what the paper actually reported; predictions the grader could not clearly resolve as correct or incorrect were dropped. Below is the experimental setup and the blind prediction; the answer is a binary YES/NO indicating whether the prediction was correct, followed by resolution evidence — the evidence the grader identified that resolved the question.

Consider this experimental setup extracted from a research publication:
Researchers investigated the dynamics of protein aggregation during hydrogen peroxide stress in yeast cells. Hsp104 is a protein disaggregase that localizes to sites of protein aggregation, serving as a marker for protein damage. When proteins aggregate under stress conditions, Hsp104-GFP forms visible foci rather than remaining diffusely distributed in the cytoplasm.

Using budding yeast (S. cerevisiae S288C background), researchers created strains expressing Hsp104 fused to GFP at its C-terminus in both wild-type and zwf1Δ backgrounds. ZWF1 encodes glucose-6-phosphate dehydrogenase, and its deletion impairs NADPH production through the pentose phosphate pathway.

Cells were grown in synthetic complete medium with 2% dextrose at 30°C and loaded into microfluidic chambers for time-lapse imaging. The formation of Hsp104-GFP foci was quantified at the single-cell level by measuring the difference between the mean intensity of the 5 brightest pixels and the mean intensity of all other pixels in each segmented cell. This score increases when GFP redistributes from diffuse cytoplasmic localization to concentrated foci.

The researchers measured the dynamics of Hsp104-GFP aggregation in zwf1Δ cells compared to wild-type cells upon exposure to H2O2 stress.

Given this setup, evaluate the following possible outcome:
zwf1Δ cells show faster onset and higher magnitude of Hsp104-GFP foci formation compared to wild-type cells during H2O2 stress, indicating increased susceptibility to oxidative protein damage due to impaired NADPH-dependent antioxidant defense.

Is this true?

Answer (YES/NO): YES